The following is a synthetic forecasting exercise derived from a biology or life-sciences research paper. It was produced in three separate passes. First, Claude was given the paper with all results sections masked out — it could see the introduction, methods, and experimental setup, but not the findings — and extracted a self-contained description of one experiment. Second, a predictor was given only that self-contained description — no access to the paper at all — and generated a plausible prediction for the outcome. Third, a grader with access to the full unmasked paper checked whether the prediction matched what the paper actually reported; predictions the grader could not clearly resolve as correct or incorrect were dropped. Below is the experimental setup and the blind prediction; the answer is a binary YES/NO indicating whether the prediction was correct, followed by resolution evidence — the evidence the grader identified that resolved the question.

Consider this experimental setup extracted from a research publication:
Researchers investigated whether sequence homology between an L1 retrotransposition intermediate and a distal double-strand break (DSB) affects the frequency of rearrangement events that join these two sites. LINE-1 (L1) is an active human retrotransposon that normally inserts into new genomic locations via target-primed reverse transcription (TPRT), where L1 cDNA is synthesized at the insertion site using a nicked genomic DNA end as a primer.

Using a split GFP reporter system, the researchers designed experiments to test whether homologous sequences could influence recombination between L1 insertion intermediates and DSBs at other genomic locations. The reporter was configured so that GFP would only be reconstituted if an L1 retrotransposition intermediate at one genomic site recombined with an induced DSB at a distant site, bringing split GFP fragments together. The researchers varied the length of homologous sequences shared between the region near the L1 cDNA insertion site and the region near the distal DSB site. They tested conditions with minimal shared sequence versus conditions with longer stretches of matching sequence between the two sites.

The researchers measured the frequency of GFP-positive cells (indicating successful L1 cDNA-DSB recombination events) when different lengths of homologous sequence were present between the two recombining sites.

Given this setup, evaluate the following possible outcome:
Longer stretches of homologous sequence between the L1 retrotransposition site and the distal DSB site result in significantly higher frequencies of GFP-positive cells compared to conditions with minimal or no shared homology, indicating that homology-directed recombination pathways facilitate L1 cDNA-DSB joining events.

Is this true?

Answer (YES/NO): YES